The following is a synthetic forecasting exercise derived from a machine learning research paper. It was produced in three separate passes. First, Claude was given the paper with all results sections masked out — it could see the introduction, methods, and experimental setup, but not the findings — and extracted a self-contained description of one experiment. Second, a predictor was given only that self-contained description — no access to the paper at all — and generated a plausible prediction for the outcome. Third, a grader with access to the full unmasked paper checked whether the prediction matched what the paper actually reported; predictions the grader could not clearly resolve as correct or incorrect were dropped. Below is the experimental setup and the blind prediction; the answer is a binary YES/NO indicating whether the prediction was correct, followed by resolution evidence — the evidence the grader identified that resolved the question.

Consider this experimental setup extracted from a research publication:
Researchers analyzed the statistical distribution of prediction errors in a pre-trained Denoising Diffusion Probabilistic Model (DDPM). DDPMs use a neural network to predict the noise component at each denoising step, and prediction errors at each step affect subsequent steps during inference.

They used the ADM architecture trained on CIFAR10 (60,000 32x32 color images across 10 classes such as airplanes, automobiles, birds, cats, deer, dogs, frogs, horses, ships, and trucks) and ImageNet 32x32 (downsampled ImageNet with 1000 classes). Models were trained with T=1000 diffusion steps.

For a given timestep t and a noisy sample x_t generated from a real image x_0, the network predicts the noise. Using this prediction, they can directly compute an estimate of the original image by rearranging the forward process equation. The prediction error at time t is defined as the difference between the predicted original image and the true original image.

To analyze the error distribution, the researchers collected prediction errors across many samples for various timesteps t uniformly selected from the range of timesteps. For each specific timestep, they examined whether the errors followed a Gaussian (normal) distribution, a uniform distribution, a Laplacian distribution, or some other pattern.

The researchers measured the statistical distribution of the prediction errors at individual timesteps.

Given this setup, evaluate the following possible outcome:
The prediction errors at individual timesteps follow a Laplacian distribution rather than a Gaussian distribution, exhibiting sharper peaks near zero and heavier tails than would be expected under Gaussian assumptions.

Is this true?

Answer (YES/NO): NO